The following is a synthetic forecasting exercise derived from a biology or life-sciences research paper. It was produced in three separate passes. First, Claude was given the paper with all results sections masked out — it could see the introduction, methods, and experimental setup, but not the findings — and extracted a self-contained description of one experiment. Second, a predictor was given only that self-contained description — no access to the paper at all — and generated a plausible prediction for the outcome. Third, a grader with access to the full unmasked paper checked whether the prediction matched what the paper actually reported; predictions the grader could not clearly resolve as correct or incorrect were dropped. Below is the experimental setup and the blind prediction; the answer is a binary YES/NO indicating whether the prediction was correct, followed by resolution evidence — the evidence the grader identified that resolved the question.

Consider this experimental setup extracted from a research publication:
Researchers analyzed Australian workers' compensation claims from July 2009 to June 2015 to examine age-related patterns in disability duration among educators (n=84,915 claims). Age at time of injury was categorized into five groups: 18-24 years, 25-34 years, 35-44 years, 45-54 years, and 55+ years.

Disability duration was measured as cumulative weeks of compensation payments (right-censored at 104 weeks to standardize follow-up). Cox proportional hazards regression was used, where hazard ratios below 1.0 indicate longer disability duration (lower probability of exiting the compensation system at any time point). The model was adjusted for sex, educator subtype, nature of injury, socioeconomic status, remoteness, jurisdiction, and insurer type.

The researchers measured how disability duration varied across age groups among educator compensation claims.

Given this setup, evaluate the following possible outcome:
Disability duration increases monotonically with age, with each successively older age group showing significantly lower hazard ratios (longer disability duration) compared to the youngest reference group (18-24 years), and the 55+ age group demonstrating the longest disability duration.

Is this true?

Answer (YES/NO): NO